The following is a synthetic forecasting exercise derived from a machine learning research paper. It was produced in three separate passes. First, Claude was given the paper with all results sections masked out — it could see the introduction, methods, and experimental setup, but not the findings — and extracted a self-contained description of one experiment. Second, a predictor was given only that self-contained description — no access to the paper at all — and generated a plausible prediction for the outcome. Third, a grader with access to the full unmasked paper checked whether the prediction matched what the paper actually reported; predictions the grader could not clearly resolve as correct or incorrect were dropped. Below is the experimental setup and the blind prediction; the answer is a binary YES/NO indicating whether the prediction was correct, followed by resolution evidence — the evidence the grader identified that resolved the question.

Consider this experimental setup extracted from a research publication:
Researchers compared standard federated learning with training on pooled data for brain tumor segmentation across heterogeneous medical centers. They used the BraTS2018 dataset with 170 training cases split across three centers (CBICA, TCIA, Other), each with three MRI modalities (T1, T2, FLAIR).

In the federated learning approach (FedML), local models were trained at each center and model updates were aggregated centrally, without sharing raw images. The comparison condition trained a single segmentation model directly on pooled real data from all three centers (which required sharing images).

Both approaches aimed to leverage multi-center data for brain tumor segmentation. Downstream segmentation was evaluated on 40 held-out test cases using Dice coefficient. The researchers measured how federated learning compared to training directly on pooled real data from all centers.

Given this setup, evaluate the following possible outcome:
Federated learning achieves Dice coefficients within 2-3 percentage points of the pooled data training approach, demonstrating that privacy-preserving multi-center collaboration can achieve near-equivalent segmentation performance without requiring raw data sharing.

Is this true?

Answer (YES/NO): YES